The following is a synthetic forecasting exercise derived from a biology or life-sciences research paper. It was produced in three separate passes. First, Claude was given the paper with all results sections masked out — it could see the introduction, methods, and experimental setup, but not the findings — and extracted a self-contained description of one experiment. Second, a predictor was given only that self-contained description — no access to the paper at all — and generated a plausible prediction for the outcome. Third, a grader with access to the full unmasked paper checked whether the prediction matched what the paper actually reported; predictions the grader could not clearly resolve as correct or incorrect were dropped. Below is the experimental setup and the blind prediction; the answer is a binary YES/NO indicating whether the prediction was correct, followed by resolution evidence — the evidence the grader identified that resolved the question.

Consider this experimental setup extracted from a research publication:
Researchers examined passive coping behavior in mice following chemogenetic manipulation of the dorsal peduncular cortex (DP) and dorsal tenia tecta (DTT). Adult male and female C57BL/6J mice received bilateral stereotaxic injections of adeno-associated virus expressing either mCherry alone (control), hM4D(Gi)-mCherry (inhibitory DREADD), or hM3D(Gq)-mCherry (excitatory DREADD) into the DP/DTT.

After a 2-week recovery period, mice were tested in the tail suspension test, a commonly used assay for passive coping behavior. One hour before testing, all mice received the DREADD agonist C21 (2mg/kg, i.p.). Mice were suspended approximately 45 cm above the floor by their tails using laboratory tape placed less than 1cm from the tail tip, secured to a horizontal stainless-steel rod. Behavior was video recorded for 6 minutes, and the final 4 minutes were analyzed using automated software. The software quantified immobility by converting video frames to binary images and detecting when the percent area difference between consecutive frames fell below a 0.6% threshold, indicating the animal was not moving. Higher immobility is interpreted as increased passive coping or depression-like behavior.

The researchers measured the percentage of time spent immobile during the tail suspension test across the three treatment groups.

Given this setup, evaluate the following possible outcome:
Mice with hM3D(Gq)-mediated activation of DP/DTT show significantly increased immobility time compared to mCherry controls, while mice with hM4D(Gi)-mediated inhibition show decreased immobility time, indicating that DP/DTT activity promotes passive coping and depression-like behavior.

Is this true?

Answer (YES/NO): NO